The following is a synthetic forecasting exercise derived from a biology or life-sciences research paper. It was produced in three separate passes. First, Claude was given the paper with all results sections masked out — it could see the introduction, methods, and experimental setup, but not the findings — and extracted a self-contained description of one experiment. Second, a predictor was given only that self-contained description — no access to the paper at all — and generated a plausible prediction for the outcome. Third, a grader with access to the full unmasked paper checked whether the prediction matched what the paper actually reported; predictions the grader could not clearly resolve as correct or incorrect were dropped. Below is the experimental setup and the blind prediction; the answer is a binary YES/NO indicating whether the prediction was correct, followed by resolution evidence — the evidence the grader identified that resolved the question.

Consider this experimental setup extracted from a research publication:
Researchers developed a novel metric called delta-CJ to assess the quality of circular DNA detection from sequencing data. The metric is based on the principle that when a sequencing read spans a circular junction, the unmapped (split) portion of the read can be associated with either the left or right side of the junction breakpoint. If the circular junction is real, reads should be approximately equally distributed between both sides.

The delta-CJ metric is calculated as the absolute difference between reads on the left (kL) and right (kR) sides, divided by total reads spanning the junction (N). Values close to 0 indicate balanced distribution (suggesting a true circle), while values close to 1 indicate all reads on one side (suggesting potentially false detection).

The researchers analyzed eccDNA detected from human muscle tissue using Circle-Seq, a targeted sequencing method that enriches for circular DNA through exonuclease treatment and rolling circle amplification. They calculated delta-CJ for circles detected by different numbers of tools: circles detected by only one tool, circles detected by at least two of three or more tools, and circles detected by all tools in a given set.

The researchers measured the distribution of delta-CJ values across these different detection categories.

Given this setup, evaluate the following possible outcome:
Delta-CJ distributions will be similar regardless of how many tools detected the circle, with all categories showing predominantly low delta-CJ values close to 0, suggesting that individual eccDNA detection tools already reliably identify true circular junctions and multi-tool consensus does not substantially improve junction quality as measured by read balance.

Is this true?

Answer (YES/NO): NO